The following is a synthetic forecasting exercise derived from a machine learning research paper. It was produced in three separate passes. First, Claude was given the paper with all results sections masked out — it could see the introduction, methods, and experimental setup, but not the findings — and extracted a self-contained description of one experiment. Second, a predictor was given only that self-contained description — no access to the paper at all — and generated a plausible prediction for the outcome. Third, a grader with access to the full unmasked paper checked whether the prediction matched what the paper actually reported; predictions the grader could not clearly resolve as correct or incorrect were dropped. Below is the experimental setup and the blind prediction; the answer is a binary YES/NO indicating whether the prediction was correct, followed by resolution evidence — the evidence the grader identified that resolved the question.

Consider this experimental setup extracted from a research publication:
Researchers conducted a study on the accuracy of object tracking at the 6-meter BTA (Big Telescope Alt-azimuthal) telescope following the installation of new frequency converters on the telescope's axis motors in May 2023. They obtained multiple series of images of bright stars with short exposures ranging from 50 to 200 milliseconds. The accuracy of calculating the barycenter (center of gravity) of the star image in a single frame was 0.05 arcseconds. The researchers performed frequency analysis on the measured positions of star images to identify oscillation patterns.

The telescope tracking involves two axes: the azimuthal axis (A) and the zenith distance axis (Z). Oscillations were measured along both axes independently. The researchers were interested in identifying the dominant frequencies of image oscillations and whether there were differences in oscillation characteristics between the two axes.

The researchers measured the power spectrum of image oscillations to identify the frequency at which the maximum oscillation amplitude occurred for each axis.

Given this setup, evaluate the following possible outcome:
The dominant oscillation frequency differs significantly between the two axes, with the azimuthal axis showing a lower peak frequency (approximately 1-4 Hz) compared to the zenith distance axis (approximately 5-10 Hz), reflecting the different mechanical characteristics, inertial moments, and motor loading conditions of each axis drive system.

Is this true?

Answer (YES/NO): NO